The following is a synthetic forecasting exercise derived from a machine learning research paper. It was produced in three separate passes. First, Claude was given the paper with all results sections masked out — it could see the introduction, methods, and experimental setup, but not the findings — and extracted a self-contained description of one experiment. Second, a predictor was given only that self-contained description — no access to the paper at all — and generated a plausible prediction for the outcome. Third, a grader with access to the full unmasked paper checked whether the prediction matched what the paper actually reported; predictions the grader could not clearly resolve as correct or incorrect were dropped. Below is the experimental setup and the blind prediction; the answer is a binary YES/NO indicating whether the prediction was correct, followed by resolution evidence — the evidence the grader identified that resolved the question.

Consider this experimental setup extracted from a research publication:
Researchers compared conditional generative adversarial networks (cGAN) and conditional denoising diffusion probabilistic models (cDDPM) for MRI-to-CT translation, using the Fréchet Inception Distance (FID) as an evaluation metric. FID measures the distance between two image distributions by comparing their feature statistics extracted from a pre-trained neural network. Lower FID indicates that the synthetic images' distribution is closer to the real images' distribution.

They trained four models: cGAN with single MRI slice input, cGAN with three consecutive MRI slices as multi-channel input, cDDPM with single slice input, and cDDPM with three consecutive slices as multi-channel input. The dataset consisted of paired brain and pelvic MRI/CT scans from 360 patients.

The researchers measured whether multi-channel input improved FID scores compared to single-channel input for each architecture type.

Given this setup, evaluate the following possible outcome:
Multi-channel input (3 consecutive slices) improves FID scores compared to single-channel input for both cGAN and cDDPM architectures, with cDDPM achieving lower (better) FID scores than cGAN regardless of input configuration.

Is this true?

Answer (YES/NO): NO